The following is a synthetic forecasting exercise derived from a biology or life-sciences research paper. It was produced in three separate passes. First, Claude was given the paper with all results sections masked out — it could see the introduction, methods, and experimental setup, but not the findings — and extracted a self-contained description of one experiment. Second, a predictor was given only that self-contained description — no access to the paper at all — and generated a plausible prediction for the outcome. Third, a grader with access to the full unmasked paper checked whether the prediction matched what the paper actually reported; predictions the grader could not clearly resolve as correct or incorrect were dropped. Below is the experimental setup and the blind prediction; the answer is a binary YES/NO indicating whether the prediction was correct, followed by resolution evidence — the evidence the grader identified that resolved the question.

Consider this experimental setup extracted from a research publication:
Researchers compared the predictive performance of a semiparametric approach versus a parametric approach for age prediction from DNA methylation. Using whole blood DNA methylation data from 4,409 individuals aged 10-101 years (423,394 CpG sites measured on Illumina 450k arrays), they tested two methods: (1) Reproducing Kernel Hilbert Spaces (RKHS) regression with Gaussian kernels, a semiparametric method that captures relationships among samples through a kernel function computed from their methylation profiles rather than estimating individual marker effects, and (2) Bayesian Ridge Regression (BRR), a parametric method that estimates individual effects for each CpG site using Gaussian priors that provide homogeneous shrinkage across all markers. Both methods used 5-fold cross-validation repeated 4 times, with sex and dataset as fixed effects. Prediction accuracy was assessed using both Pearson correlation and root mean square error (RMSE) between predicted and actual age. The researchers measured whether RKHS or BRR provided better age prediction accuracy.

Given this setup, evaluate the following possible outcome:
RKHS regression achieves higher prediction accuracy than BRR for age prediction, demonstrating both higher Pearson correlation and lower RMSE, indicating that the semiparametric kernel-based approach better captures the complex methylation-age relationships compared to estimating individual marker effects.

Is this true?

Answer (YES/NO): NO